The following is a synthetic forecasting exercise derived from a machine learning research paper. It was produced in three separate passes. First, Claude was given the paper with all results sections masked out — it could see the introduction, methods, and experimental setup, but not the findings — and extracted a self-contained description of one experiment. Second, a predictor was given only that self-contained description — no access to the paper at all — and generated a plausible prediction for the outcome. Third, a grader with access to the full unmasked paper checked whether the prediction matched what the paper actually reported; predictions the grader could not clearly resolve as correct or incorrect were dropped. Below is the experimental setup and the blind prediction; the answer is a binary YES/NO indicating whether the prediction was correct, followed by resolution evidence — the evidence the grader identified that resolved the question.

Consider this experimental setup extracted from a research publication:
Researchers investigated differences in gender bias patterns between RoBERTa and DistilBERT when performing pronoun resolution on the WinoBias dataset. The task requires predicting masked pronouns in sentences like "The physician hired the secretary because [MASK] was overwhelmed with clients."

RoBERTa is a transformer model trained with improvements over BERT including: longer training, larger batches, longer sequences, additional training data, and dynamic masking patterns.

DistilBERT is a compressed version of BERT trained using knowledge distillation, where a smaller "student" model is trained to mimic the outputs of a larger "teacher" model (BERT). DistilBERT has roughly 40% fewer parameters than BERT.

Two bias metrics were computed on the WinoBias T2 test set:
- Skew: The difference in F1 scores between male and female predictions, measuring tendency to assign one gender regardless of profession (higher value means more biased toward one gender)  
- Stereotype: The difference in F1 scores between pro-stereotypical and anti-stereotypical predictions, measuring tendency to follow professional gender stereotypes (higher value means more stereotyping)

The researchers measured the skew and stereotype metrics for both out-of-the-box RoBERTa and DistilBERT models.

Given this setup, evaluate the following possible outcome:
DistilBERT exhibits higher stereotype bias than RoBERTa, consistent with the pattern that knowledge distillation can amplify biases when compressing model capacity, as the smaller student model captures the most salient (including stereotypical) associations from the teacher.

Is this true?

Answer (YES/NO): NO